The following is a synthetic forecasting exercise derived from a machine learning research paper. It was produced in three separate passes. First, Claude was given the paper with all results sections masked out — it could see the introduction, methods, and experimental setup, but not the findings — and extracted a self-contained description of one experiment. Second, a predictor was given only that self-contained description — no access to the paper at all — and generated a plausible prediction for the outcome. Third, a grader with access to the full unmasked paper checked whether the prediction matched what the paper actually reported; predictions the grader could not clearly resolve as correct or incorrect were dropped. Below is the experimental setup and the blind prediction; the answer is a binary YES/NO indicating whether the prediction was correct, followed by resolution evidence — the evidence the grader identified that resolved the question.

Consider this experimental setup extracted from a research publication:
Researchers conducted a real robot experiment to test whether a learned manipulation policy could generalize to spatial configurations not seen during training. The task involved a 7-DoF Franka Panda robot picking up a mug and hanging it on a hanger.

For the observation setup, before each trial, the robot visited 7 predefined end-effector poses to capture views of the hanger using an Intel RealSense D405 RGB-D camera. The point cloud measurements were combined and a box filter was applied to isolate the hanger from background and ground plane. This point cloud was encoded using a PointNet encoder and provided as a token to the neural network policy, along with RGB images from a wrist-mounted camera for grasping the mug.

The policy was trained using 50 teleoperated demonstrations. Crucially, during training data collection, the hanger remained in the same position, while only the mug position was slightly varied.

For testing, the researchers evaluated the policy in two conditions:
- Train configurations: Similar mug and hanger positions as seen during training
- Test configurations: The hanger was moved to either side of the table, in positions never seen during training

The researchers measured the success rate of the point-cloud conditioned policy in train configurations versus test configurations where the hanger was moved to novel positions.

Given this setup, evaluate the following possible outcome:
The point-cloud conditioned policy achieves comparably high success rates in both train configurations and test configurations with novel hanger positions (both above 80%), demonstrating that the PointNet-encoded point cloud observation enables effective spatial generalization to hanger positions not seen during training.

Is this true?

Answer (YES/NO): NO